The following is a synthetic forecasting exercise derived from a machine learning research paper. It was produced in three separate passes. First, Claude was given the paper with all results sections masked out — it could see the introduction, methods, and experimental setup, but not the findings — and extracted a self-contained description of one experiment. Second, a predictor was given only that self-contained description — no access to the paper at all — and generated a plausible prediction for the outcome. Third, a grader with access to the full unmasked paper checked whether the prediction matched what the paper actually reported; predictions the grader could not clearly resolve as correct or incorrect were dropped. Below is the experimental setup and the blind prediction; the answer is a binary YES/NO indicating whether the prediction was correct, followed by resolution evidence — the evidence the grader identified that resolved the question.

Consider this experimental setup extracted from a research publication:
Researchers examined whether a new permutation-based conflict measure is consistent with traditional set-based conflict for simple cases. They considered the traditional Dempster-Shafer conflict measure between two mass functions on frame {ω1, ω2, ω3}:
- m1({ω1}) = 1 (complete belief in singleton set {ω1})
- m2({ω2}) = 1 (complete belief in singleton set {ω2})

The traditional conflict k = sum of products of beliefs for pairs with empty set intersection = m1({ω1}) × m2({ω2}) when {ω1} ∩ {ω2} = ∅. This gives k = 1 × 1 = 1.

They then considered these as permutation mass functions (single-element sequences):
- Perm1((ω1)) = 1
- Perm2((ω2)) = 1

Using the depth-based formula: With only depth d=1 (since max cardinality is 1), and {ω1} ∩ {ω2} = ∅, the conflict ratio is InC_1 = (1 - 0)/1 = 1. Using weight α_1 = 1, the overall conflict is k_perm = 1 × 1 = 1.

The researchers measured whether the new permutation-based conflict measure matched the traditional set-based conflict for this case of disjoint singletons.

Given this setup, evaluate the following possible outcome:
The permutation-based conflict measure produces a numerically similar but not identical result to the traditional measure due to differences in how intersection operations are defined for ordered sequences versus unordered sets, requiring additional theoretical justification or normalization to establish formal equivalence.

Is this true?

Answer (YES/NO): NO